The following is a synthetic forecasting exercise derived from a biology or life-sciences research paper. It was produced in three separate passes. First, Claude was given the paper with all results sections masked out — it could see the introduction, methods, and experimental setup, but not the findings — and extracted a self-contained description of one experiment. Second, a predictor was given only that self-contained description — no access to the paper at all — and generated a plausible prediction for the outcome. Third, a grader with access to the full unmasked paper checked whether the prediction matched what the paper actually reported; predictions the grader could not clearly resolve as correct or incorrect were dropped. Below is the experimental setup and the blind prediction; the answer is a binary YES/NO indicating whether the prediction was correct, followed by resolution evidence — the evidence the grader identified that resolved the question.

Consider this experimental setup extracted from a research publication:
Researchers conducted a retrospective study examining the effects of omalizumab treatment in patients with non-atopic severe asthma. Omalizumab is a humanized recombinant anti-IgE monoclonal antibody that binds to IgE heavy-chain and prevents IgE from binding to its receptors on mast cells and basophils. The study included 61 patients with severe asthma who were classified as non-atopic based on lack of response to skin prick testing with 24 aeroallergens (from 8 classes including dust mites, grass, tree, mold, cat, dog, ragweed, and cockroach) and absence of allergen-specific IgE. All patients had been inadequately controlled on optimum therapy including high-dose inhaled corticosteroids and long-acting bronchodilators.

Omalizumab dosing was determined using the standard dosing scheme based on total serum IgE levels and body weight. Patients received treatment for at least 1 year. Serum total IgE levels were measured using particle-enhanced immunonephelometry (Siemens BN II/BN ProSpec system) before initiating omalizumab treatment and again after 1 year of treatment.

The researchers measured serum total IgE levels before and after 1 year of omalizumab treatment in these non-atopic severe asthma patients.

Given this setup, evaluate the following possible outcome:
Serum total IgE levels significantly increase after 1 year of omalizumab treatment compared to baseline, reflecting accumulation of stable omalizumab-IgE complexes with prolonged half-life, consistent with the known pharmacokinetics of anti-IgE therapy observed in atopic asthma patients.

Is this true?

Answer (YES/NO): YES